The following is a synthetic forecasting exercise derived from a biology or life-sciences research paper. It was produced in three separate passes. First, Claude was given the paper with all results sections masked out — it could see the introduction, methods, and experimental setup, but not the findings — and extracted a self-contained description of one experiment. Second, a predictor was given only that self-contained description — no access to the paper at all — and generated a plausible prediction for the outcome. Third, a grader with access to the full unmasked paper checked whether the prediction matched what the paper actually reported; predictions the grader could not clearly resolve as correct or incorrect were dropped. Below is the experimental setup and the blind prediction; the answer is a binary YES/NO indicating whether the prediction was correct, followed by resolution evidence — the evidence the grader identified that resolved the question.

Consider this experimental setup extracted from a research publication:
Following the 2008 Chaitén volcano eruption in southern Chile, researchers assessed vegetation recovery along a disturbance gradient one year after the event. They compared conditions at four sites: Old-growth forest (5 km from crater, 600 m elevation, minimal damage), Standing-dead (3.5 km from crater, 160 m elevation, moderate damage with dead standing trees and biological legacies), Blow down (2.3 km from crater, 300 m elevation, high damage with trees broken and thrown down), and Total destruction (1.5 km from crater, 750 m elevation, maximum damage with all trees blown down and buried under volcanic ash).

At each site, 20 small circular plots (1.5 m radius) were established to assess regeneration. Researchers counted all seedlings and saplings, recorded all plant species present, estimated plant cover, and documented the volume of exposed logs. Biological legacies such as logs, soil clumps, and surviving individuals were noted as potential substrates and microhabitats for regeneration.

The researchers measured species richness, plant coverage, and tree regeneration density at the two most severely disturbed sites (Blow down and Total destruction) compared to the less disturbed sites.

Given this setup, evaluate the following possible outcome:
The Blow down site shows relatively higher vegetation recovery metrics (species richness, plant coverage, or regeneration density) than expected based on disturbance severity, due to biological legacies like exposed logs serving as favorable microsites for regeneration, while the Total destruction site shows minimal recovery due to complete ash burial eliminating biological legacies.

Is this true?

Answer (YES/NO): NO